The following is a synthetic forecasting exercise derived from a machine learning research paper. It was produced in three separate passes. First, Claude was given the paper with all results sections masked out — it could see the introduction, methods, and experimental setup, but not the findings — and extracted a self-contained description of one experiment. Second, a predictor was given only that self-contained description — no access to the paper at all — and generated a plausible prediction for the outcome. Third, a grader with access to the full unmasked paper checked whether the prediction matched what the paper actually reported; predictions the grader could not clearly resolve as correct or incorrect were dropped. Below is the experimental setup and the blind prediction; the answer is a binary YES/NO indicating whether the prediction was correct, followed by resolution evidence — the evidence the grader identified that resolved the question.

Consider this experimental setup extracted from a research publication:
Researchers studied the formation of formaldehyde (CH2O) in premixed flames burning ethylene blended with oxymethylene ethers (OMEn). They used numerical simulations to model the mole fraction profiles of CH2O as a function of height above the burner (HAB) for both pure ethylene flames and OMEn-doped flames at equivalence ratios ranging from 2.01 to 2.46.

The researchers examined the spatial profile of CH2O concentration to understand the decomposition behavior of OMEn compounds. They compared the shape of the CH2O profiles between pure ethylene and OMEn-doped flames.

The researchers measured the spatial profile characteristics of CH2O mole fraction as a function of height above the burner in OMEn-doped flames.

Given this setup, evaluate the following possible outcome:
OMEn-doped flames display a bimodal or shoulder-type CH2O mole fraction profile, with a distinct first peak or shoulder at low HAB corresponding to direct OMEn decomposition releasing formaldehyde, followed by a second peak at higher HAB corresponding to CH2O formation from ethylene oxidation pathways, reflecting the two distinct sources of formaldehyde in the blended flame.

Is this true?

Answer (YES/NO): NO